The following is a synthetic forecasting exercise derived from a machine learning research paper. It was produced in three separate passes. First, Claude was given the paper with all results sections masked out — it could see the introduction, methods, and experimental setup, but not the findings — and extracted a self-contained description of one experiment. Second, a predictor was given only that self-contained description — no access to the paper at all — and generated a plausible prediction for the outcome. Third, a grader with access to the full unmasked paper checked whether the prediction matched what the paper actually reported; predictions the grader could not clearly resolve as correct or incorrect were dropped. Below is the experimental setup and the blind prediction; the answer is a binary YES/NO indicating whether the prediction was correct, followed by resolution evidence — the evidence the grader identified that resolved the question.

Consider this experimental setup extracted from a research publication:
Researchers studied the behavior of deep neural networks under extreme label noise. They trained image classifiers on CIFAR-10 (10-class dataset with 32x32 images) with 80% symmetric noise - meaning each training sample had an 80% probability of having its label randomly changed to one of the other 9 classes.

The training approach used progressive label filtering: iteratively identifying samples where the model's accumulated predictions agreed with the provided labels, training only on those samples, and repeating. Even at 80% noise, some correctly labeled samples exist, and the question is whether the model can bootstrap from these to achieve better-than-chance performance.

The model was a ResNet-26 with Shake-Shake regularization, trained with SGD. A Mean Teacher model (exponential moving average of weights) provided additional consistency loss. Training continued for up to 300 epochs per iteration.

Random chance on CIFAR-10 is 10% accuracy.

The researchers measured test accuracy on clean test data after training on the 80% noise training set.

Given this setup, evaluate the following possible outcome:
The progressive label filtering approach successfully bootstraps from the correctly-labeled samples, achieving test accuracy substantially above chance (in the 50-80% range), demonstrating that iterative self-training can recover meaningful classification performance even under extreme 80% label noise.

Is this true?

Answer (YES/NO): YES